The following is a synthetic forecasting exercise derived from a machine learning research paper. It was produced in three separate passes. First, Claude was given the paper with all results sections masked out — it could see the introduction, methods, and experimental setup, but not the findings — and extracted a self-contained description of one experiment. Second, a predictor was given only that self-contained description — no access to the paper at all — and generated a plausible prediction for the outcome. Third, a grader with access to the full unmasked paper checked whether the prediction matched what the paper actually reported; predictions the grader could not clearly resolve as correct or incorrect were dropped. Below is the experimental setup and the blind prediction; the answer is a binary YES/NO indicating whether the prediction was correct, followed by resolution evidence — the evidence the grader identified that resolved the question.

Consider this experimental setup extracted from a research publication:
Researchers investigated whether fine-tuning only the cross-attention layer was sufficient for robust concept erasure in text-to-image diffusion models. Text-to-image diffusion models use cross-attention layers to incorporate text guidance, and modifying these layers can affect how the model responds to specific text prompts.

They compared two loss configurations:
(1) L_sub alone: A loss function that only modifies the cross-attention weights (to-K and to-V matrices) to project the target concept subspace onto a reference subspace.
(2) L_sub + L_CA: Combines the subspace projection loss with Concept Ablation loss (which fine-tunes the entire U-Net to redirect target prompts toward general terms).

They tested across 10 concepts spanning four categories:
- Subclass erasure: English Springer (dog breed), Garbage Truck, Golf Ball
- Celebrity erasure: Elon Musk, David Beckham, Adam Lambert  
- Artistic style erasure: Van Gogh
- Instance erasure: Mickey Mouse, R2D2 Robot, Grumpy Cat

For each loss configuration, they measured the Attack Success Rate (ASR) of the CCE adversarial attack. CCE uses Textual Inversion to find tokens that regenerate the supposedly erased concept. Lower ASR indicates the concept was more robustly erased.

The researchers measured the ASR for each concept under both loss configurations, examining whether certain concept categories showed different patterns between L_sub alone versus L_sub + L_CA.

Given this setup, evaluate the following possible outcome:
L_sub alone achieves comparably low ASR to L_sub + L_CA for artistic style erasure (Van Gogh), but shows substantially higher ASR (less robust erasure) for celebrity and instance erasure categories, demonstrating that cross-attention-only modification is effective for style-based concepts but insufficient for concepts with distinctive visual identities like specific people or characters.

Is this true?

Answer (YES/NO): NO